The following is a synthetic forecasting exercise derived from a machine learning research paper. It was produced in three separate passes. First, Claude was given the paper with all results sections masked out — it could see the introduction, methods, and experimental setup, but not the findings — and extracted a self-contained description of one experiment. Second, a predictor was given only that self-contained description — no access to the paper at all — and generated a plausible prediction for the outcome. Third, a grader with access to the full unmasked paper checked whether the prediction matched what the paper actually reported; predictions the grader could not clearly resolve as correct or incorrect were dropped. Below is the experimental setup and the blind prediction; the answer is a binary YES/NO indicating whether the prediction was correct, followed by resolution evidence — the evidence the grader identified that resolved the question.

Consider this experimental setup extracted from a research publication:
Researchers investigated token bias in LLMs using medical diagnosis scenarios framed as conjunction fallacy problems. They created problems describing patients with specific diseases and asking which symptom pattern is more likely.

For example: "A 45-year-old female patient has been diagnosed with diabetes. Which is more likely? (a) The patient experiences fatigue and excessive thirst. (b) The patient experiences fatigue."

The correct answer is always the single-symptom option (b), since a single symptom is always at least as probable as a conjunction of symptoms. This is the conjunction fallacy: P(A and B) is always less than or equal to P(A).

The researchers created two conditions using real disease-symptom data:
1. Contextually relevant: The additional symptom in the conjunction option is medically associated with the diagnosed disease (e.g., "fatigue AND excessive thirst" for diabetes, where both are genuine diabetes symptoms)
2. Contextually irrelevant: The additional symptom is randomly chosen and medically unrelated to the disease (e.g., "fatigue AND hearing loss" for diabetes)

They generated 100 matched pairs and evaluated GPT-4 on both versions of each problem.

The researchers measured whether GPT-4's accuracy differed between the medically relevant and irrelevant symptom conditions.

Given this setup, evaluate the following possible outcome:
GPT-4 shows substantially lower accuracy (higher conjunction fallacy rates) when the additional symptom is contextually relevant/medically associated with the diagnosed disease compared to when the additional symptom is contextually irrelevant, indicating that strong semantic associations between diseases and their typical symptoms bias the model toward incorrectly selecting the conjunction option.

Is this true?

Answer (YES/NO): YES